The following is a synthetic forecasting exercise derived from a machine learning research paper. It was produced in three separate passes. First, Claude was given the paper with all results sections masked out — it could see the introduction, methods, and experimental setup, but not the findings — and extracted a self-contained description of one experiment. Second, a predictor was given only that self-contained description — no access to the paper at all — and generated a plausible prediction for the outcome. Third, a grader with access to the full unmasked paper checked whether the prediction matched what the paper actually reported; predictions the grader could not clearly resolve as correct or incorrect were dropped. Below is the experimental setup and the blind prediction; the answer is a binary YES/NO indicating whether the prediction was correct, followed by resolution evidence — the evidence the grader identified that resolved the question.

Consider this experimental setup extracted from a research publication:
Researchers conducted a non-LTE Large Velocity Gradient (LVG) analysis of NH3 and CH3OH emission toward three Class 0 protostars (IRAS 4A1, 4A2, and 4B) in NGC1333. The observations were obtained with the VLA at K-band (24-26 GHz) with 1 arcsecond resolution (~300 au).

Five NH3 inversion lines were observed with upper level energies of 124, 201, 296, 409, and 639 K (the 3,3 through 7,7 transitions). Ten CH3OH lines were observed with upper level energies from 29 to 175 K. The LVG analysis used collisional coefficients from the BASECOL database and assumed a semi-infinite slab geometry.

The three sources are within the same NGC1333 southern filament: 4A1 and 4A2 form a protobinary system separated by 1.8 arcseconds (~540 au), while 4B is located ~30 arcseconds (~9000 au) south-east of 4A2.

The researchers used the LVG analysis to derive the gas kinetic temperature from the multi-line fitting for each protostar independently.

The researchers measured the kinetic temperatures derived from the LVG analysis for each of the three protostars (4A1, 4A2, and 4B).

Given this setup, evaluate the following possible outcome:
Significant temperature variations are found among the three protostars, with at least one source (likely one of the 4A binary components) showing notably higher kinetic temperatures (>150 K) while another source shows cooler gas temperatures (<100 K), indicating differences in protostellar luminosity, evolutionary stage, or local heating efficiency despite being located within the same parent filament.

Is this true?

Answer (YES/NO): NO